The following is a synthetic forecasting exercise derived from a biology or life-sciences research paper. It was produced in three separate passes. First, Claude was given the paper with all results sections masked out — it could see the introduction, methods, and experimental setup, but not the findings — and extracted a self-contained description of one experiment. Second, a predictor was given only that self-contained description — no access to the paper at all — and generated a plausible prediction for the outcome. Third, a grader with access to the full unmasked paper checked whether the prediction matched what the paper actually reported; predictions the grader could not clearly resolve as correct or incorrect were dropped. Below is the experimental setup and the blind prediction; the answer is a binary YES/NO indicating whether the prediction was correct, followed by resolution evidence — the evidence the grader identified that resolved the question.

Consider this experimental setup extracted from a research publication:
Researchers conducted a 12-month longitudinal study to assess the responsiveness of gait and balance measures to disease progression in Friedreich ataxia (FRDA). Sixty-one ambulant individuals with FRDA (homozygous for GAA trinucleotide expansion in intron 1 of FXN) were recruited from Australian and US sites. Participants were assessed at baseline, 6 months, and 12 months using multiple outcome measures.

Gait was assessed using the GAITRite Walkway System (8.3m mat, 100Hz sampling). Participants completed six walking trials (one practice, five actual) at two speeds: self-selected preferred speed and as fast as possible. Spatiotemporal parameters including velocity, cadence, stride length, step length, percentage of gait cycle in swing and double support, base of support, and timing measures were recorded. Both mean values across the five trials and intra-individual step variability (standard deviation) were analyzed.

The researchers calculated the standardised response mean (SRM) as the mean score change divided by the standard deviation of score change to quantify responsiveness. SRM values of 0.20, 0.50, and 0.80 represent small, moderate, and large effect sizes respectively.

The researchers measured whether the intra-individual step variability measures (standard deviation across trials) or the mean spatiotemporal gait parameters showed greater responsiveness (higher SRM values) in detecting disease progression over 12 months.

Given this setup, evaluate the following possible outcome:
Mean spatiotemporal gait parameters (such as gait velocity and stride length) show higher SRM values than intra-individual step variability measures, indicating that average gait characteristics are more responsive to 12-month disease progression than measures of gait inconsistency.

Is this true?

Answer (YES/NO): YES